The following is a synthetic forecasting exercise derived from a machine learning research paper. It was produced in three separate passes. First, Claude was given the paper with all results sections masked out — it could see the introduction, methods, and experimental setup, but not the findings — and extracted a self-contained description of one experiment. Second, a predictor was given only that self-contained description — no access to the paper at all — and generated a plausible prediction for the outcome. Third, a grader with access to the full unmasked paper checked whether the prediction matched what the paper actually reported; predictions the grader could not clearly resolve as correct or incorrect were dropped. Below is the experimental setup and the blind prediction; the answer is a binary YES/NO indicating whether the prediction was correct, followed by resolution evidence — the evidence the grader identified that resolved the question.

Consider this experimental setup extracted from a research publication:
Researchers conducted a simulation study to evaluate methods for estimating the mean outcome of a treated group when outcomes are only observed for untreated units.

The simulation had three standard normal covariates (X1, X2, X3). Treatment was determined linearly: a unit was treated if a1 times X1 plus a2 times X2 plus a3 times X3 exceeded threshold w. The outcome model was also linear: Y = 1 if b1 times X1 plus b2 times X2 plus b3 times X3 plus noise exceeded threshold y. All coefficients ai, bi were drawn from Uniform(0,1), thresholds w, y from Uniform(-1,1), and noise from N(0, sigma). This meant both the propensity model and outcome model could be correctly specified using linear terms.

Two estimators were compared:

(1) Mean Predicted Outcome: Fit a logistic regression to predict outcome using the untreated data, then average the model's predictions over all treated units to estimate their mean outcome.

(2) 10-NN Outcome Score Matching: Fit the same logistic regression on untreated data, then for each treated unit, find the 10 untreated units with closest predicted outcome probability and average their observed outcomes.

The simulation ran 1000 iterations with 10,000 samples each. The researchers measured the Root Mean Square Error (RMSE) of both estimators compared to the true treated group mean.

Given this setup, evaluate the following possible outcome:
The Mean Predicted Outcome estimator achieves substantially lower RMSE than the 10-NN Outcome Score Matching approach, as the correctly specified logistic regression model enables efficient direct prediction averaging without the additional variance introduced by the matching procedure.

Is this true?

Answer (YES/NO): YES